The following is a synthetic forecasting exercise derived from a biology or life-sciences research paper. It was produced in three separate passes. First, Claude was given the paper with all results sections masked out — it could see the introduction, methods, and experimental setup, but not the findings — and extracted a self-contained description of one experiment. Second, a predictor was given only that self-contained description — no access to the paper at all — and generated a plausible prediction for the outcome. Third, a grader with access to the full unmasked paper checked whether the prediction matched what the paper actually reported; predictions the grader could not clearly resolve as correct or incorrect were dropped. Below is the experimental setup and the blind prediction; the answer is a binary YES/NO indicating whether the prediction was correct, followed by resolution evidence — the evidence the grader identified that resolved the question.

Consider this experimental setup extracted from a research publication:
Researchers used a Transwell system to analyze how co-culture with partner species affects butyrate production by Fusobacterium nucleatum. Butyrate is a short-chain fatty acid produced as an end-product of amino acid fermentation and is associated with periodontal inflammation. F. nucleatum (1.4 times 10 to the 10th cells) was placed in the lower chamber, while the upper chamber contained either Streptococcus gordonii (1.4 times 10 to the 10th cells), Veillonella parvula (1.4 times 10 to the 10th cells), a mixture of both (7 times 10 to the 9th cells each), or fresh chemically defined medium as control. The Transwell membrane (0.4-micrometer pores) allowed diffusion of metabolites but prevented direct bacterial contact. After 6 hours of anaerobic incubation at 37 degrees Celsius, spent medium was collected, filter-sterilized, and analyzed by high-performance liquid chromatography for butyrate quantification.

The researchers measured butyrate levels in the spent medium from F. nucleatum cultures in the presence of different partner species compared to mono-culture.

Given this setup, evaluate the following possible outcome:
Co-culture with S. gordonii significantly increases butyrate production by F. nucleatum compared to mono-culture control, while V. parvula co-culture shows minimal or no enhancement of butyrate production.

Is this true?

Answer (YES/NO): YES